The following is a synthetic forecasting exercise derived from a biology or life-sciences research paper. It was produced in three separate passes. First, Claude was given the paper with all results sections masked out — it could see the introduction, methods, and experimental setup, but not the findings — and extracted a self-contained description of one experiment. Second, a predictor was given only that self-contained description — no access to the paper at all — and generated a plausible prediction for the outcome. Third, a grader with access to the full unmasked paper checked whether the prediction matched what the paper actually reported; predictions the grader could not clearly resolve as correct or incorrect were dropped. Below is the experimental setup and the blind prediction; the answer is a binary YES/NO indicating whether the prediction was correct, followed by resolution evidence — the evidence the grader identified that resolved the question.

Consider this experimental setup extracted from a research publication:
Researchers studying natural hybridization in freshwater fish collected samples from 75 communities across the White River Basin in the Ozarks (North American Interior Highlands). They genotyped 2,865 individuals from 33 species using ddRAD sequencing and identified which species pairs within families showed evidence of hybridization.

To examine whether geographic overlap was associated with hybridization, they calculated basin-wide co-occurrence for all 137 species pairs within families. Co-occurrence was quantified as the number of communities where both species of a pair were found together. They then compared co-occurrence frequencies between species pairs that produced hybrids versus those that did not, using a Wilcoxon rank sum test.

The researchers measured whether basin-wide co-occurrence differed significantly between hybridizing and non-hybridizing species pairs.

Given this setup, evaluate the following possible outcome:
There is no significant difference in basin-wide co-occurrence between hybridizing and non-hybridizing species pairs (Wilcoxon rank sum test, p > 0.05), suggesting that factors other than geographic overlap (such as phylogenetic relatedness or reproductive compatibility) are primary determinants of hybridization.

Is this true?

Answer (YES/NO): YES